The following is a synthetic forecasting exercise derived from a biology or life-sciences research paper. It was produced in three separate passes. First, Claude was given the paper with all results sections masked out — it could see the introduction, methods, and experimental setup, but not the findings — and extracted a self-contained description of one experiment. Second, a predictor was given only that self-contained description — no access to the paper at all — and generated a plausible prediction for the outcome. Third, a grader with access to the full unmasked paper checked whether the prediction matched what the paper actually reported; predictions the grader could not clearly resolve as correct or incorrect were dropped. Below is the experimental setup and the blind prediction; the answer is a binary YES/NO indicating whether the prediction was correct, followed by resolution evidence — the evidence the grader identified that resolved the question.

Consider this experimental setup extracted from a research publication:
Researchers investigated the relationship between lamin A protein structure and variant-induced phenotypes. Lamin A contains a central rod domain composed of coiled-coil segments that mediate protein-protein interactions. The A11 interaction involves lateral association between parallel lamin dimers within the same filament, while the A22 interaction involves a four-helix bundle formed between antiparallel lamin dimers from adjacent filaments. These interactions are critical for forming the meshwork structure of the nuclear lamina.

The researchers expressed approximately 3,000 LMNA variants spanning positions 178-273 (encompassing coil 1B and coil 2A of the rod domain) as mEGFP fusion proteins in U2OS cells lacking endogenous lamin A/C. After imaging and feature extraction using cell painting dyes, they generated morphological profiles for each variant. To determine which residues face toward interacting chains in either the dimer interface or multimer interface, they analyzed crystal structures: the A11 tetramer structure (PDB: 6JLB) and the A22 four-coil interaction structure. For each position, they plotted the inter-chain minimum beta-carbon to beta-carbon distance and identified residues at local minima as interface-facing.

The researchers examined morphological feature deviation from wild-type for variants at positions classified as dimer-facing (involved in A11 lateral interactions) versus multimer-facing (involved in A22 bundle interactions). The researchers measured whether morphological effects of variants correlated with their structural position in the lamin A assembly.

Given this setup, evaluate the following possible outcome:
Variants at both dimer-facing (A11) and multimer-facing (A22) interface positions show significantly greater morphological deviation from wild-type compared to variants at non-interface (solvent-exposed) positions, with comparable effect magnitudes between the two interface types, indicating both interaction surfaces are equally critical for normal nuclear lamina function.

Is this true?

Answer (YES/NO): NO